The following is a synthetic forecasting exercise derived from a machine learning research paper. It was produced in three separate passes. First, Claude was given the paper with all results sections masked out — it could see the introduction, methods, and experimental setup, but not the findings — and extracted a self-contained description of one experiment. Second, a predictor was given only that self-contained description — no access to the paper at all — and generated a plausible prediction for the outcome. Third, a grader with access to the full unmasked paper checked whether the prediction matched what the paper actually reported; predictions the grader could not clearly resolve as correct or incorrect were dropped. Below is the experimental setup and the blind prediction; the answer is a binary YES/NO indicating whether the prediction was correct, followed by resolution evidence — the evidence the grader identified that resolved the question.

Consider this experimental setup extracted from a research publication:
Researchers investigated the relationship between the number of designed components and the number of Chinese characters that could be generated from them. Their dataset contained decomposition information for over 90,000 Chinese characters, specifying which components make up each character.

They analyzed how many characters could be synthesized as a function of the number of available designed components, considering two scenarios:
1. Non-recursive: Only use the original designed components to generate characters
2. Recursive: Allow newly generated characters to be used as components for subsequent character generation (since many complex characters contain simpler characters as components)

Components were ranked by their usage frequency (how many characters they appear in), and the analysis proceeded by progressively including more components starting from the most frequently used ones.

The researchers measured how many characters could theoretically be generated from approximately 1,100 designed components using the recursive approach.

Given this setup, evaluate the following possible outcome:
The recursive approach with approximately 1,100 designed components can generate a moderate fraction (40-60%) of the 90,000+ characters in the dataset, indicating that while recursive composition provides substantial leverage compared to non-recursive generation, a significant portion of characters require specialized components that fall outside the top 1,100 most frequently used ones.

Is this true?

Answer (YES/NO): NO